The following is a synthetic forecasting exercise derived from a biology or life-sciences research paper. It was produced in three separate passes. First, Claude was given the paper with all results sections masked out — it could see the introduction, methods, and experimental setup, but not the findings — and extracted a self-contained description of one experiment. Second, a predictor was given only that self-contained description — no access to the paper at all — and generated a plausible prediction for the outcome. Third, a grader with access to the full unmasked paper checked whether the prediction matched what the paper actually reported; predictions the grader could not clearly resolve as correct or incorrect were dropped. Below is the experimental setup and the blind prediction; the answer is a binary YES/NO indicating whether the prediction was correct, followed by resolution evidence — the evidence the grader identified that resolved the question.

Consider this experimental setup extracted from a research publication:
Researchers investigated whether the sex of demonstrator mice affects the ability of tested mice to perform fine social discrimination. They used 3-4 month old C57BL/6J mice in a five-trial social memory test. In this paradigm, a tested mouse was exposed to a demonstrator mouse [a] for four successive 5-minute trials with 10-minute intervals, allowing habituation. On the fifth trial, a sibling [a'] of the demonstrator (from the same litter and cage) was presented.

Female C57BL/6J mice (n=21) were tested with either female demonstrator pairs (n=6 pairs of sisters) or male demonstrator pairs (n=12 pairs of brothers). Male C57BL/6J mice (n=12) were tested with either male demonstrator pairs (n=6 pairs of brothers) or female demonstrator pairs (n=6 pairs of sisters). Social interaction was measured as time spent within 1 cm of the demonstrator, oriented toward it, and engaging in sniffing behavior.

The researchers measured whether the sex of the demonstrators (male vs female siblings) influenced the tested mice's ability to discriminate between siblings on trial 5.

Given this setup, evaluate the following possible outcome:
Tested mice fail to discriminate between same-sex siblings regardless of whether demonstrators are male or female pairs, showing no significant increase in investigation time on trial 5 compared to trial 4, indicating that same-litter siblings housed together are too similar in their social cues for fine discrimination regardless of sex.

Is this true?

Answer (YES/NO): NO